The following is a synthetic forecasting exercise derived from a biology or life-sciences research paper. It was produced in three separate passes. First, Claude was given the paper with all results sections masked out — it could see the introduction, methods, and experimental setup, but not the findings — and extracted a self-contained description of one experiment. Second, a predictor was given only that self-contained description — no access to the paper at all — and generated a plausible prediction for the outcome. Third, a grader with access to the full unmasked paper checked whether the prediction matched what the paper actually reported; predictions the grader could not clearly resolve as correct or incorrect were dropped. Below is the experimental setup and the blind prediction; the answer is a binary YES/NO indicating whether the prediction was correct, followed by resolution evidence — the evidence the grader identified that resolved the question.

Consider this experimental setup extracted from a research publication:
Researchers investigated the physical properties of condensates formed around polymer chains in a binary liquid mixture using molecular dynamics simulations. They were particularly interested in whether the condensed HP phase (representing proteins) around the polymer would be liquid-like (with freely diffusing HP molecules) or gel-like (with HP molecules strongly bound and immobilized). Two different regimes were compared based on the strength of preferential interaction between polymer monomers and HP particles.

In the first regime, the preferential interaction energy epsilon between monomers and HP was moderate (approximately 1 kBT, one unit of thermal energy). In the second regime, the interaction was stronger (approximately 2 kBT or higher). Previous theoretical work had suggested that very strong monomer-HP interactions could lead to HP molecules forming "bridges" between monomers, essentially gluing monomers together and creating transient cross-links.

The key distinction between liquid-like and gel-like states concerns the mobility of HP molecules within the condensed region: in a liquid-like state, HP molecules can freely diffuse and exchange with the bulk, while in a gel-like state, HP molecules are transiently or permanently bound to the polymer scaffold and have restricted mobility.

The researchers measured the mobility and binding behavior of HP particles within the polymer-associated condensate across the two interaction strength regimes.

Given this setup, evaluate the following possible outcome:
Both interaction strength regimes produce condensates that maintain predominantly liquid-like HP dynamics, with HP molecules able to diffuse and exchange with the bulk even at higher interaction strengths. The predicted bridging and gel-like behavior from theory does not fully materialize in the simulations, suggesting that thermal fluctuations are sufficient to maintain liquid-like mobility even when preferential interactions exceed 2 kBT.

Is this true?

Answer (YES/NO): NO